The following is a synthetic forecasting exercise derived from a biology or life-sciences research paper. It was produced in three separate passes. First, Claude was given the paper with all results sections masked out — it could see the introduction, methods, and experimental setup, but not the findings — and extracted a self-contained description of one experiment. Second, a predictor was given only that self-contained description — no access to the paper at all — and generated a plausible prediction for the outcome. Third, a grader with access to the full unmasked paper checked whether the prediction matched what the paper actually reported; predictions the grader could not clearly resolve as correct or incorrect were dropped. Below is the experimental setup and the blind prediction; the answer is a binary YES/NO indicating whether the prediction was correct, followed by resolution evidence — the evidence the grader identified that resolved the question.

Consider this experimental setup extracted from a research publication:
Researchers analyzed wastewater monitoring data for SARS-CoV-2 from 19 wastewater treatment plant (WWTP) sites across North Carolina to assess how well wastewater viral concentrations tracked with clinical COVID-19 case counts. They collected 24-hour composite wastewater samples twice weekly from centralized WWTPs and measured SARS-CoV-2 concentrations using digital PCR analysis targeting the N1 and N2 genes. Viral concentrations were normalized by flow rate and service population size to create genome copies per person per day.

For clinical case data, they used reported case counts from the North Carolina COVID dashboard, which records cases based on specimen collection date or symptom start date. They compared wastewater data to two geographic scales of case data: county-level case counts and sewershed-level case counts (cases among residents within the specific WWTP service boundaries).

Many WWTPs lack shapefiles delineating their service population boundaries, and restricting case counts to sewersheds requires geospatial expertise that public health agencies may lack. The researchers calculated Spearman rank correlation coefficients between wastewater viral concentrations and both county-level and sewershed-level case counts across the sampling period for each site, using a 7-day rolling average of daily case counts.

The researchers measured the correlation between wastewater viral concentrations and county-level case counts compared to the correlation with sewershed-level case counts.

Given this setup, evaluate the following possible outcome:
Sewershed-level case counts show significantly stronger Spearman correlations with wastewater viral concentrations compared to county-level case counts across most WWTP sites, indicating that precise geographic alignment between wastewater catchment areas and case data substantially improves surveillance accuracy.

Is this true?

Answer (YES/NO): NO